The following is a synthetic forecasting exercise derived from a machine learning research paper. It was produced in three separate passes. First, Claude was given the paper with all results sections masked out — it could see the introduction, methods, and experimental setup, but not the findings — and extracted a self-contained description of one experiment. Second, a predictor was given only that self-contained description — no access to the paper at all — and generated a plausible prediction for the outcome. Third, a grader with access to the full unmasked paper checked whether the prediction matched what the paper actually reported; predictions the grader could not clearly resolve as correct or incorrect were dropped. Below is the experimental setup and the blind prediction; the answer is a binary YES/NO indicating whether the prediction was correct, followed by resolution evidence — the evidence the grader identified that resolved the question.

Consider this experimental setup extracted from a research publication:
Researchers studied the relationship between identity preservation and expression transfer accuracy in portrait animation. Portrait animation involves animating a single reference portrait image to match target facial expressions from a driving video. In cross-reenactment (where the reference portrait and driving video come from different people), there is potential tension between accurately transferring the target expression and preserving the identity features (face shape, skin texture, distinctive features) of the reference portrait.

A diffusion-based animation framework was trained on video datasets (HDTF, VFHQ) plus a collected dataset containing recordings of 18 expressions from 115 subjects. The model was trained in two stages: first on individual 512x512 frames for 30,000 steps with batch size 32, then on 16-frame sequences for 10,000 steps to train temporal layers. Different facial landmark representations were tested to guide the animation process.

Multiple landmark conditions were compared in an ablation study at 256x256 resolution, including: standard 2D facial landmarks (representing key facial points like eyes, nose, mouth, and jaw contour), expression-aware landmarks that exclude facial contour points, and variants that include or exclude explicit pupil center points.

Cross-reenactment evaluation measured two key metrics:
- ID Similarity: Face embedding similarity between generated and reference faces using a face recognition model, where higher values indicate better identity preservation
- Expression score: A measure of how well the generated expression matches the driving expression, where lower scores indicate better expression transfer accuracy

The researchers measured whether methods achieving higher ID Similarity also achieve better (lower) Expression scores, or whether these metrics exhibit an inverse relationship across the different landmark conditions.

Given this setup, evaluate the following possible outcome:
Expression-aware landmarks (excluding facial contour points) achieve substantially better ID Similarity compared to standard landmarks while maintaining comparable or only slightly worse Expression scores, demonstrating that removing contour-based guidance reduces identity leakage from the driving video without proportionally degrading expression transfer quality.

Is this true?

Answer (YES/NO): NO